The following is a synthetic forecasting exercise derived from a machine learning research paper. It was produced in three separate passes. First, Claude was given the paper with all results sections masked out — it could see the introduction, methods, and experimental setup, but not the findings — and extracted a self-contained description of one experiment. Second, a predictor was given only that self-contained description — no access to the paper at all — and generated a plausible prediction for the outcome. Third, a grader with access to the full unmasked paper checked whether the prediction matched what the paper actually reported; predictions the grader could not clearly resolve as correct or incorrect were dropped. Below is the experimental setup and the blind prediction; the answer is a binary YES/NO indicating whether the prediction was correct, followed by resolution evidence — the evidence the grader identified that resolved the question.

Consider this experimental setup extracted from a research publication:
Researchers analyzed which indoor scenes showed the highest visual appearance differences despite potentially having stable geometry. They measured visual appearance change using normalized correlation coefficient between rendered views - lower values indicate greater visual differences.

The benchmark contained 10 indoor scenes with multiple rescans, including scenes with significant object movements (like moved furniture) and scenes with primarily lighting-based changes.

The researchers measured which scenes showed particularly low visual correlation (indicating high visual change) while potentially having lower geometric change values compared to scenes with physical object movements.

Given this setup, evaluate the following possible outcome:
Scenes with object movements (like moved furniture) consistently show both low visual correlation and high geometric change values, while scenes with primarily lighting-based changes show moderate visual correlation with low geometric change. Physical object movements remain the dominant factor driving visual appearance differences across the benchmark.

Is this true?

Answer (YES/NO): NO